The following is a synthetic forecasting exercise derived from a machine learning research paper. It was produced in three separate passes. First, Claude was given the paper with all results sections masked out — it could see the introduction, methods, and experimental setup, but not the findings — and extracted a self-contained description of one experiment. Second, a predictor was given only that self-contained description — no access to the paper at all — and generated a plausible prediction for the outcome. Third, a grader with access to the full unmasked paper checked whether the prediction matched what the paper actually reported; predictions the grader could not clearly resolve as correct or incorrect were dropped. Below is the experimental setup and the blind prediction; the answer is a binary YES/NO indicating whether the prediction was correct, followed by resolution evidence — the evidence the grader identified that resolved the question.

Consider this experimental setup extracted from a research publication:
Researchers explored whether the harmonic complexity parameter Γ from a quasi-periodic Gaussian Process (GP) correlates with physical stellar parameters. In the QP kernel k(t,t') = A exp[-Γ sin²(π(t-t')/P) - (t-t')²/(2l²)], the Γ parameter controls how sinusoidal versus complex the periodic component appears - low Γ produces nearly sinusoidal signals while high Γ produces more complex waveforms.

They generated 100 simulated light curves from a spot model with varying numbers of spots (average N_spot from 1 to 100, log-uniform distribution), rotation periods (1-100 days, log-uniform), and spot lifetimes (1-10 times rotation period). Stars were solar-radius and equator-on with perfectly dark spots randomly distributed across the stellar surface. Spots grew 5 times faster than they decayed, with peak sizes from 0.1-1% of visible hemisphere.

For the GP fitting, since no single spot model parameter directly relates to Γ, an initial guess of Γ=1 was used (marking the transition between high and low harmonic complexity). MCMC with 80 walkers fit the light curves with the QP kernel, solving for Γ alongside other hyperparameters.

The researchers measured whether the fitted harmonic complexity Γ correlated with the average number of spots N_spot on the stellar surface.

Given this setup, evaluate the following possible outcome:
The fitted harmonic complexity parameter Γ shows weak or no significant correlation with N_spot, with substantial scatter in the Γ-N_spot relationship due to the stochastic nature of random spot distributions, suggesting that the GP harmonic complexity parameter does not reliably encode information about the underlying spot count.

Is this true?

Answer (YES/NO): YES